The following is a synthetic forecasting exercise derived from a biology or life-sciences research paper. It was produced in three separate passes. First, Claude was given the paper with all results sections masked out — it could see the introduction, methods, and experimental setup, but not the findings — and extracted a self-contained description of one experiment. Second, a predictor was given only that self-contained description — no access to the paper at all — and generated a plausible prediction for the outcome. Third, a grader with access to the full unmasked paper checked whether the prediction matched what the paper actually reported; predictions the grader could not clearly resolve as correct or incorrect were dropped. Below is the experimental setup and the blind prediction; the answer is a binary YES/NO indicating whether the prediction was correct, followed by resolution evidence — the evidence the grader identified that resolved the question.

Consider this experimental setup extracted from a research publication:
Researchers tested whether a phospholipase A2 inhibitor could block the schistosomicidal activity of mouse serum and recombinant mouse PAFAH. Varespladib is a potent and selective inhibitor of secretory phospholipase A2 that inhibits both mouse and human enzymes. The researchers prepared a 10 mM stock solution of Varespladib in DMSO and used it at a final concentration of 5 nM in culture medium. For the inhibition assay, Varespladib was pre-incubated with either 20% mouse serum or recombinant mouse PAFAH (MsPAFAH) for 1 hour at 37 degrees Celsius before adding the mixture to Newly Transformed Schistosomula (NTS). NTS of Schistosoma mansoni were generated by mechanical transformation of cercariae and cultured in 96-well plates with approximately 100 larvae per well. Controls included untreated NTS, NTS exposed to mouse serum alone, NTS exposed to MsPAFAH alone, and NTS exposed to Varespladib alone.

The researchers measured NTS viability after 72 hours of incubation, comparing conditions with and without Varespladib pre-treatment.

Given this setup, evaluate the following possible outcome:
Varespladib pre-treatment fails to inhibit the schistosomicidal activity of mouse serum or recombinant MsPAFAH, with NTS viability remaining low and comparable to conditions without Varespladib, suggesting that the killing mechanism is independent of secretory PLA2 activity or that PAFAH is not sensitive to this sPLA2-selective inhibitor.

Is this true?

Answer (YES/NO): NO